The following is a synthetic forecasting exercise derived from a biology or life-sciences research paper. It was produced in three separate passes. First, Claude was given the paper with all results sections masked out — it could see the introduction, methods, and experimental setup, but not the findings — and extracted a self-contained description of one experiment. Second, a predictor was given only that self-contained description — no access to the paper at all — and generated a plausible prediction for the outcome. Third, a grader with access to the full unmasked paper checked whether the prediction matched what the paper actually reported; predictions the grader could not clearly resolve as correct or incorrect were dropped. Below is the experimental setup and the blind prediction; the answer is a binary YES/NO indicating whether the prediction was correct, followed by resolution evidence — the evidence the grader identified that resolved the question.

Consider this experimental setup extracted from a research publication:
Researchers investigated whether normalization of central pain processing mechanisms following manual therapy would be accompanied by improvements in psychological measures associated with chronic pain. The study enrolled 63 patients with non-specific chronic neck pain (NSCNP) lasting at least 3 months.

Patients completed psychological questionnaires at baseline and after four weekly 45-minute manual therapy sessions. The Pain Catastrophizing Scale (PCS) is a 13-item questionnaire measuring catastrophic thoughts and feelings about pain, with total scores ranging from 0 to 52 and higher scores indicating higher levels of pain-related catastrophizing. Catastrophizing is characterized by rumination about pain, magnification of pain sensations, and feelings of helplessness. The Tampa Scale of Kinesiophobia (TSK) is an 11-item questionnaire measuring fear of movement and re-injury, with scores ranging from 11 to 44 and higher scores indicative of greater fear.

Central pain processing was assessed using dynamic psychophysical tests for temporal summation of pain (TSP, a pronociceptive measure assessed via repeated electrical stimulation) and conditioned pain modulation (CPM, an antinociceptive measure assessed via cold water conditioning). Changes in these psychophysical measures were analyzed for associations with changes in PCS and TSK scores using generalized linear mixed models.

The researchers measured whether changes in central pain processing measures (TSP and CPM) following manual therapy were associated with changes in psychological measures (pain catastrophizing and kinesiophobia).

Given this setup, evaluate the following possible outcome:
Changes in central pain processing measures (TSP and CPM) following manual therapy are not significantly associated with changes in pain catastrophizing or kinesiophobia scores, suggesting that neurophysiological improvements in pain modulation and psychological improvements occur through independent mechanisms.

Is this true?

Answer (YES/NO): YES